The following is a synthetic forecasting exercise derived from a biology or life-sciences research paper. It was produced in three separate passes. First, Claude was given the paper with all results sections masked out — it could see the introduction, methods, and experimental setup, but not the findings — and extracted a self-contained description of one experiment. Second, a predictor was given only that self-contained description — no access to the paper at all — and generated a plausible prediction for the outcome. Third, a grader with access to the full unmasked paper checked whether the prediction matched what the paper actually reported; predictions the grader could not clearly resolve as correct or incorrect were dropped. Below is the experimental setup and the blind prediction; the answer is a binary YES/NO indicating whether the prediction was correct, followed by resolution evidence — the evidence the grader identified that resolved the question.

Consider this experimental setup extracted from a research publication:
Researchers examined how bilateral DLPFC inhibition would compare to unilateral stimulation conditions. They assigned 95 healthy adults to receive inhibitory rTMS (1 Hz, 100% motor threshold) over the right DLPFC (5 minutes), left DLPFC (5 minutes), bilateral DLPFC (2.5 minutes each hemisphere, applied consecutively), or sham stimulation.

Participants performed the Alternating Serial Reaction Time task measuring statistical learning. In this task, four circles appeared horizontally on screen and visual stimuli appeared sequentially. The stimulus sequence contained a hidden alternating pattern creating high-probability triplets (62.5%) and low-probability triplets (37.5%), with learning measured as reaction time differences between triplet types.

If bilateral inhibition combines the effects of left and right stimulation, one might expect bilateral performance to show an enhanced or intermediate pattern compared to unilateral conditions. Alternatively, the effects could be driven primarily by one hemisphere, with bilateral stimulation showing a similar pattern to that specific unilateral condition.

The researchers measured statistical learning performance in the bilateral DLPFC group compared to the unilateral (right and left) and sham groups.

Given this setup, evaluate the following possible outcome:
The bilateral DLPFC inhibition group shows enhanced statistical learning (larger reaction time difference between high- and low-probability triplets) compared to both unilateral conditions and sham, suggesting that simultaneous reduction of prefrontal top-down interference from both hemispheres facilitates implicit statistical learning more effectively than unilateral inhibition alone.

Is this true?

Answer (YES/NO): NO